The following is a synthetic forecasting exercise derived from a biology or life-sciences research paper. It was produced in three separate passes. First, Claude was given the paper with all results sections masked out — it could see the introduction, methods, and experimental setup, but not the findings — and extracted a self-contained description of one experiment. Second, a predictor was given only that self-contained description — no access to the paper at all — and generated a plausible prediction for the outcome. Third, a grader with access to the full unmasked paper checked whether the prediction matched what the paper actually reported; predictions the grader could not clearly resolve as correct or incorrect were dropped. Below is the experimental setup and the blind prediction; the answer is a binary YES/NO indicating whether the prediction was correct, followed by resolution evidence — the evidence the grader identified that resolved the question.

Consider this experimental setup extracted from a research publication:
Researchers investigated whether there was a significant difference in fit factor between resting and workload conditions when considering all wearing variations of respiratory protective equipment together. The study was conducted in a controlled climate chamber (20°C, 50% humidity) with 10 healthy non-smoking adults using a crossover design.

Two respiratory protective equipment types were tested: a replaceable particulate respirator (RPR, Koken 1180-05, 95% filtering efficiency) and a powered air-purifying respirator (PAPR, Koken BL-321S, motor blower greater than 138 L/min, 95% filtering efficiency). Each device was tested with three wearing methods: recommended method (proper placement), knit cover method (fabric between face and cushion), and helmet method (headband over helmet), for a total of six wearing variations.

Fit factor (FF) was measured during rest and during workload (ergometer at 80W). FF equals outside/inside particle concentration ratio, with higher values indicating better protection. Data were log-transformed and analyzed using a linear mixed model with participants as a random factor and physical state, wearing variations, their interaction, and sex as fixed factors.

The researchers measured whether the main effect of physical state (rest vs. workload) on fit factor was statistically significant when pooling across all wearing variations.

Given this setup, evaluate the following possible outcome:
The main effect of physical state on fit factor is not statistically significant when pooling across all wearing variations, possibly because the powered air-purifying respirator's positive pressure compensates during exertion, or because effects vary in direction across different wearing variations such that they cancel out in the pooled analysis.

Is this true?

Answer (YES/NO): NO